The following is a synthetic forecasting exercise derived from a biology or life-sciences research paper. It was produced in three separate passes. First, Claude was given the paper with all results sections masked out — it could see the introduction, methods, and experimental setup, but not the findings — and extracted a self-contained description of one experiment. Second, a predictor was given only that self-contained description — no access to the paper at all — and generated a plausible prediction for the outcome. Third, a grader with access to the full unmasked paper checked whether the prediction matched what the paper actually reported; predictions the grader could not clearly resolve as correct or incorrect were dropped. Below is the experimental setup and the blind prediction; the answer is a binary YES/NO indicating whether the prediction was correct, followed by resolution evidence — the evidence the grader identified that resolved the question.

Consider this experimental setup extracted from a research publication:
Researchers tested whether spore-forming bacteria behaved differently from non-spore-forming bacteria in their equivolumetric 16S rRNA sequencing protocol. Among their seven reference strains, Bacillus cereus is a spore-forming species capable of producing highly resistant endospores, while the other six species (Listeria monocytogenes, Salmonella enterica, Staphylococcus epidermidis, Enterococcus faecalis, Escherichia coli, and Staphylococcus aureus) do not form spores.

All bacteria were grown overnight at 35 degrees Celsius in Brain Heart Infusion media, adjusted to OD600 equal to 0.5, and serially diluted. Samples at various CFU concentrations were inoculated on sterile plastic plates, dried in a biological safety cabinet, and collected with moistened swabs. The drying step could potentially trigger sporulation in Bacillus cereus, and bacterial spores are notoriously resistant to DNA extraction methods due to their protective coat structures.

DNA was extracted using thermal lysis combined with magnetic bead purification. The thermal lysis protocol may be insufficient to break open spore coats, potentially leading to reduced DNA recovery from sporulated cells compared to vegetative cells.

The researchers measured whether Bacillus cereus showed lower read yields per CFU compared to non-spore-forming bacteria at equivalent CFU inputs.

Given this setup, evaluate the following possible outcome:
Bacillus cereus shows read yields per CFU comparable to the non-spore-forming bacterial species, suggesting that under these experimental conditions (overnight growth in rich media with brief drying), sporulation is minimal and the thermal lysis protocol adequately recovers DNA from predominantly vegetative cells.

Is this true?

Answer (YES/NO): NO